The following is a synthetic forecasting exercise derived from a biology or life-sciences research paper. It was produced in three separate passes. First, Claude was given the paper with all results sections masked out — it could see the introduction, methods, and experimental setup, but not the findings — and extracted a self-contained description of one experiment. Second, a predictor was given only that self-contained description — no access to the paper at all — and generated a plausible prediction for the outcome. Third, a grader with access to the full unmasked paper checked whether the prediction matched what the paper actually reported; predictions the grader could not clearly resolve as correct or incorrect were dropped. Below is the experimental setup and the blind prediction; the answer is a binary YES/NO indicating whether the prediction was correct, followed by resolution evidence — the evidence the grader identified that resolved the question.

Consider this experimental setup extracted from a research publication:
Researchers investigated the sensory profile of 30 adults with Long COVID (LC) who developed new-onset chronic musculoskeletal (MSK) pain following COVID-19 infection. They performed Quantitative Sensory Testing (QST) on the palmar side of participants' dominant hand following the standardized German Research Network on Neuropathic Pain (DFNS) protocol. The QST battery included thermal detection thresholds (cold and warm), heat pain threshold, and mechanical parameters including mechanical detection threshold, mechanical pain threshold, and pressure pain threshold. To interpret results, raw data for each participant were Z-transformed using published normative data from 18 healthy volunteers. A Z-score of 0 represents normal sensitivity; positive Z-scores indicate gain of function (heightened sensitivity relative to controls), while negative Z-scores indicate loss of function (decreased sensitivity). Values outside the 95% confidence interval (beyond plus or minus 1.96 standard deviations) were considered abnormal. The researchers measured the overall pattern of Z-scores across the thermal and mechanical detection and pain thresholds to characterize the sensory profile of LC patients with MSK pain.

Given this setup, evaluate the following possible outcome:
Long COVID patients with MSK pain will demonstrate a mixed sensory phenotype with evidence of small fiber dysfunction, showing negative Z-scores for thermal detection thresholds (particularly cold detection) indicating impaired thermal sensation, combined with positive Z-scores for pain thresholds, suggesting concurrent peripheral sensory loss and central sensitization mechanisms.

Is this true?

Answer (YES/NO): NO